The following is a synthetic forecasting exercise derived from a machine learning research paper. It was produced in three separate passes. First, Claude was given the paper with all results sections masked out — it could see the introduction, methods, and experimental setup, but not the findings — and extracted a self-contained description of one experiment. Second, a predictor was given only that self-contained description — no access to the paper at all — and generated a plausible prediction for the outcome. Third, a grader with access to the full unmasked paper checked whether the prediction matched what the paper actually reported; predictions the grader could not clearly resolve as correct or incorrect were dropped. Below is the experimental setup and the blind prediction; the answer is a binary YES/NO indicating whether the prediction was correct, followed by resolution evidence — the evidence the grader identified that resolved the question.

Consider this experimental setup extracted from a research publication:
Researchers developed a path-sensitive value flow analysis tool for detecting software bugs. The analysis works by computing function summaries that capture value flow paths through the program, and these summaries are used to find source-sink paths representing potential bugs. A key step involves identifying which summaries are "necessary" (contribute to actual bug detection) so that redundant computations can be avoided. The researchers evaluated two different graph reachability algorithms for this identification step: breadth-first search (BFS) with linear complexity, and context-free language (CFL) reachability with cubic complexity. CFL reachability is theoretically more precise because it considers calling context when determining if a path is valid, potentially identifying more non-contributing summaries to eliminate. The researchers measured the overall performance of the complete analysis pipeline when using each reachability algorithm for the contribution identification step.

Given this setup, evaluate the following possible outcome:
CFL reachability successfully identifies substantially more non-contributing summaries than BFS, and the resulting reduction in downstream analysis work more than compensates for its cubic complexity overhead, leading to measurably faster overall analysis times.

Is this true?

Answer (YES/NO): NO